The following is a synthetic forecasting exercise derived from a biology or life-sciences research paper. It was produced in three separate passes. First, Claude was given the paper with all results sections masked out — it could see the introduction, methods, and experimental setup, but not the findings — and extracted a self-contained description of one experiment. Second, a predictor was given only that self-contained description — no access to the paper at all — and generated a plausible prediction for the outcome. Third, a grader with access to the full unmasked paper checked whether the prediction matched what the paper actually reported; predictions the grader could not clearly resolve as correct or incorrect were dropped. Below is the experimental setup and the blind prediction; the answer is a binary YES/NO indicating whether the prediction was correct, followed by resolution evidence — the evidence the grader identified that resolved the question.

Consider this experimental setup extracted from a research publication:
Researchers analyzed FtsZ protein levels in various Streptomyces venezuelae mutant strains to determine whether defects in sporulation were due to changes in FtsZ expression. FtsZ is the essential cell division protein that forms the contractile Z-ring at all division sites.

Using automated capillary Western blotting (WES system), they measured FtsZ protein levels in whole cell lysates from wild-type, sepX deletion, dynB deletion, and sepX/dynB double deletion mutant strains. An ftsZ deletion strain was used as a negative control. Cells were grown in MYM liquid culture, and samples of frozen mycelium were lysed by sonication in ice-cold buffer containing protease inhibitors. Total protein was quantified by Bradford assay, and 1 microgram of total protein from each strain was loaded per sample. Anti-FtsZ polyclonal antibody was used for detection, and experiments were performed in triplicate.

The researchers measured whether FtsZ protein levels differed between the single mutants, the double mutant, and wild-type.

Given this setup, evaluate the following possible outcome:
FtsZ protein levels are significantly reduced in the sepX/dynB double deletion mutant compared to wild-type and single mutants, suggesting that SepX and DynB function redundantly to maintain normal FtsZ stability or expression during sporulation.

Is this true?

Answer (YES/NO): NO